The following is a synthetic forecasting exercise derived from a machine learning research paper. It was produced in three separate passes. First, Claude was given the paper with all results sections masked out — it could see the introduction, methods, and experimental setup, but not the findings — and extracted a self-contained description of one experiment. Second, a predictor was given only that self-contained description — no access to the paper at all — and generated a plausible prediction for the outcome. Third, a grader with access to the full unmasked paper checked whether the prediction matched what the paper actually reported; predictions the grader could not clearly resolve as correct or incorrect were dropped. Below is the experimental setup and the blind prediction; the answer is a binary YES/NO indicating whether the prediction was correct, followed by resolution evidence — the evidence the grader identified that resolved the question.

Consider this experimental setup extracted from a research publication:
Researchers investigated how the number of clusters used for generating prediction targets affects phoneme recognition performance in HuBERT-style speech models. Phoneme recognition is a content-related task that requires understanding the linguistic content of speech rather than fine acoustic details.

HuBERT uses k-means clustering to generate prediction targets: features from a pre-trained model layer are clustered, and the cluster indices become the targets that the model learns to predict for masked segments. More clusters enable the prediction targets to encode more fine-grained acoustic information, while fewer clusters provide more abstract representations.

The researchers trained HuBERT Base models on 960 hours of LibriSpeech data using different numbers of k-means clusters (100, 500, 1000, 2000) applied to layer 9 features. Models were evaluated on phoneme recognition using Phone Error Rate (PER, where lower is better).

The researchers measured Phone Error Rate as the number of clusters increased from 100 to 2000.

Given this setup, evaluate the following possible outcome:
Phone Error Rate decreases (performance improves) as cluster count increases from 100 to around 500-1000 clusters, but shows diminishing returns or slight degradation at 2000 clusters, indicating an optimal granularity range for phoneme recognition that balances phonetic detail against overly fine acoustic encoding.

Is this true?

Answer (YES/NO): NO